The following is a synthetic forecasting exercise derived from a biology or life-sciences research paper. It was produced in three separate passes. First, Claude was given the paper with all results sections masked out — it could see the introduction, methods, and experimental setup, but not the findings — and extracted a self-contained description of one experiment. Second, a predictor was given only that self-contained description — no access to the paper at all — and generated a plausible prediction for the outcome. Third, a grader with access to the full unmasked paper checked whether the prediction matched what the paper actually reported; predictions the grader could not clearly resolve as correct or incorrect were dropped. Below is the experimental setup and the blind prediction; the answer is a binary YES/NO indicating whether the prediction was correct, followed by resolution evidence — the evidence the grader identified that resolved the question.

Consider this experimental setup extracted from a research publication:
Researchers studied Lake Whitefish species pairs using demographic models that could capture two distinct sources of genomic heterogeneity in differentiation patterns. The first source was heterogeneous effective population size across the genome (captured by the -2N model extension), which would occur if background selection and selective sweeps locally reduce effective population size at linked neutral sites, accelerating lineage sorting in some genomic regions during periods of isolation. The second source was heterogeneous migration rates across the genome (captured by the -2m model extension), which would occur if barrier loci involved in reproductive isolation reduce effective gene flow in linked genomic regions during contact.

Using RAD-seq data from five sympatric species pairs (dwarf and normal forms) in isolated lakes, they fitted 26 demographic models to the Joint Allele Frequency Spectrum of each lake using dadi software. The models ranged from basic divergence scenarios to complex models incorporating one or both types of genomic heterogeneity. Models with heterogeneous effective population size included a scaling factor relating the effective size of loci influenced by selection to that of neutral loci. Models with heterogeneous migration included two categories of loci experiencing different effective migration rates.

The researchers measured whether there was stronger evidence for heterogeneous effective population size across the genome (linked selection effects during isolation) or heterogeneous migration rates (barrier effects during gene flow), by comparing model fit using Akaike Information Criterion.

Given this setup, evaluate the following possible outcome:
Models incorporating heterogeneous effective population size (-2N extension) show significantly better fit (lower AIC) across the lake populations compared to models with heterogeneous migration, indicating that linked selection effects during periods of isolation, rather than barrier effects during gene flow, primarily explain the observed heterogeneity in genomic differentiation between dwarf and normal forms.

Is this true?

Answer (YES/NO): NO